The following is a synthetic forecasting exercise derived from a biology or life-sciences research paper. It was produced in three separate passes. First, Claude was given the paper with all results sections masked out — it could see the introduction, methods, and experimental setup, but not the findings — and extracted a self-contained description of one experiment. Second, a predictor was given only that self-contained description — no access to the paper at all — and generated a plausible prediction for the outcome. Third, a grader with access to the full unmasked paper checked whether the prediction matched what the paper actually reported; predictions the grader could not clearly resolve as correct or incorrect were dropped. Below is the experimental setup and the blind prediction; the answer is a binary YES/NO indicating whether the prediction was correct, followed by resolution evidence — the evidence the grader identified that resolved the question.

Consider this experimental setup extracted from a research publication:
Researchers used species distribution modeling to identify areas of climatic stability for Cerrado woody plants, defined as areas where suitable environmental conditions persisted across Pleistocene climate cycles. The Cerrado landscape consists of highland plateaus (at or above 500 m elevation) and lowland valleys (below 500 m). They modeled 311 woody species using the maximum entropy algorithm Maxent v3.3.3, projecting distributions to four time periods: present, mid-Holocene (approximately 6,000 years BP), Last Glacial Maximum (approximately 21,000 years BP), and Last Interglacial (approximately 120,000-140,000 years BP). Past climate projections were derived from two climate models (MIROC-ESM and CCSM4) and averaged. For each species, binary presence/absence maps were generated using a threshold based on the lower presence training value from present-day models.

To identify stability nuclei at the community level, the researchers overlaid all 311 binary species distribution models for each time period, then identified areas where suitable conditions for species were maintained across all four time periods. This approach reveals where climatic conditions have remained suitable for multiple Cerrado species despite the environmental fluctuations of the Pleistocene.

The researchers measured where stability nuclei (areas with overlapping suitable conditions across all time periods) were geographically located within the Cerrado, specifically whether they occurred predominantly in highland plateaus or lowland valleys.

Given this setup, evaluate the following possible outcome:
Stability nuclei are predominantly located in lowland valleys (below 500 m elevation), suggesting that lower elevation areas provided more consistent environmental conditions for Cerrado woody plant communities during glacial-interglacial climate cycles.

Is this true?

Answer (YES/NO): NO